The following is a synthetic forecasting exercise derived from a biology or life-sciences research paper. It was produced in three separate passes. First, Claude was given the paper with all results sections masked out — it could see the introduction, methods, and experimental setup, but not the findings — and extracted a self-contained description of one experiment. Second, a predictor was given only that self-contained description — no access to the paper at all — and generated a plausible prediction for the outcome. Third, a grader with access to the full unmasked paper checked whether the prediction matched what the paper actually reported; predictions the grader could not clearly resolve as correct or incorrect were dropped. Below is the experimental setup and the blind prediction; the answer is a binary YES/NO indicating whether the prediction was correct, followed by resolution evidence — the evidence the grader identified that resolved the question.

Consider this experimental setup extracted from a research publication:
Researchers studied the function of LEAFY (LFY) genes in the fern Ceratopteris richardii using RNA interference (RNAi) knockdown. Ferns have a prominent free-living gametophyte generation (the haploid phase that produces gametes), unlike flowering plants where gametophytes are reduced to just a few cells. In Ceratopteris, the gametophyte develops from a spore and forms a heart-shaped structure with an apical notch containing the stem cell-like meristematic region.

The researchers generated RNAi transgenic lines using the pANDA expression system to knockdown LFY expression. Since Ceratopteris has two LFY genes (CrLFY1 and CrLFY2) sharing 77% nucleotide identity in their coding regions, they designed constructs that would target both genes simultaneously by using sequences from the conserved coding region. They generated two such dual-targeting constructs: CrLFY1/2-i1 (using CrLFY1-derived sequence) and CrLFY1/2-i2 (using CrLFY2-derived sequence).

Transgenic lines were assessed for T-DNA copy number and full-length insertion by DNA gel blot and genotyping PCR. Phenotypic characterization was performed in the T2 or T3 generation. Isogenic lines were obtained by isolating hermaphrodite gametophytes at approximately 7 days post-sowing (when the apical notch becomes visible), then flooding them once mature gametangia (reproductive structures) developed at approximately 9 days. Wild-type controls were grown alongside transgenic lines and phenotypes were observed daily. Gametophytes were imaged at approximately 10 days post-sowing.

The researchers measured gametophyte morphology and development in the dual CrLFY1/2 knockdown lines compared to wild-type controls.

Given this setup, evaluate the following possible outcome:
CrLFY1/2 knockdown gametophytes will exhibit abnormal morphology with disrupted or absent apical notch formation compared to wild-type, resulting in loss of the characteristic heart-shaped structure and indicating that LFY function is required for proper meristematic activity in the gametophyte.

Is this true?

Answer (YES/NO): YES